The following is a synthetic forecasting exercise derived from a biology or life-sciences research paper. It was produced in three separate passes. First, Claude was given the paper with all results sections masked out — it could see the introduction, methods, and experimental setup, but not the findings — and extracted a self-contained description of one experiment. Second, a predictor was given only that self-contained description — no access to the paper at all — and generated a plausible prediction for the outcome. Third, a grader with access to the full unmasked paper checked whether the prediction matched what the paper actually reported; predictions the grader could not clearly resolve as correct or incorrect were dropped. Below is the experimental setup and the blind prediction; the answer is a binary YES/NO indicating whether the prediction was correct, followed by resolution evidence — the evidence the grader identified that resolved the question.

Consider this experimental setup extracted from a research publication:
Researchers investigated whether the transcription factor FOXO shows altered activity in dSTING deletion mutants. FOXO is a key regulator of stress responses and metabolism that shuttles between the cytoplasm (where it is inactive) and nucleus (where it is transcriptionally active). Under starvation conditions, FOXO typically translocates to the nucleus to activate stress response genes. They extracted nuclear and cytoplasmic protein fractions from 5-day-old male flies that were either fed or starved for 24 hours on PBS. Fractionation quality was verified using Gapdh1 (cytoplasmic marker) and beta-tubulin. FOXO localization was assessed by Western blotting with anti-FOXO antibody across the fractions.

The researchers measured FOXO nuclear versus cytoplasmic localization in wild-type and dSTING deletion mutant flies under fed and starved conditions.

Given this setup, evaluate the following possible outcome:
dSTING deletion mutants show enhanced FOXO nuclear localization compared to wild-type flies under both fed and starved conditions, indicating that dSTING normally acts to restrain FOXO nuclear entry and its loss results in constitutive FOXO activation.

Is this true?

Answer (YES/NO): NO